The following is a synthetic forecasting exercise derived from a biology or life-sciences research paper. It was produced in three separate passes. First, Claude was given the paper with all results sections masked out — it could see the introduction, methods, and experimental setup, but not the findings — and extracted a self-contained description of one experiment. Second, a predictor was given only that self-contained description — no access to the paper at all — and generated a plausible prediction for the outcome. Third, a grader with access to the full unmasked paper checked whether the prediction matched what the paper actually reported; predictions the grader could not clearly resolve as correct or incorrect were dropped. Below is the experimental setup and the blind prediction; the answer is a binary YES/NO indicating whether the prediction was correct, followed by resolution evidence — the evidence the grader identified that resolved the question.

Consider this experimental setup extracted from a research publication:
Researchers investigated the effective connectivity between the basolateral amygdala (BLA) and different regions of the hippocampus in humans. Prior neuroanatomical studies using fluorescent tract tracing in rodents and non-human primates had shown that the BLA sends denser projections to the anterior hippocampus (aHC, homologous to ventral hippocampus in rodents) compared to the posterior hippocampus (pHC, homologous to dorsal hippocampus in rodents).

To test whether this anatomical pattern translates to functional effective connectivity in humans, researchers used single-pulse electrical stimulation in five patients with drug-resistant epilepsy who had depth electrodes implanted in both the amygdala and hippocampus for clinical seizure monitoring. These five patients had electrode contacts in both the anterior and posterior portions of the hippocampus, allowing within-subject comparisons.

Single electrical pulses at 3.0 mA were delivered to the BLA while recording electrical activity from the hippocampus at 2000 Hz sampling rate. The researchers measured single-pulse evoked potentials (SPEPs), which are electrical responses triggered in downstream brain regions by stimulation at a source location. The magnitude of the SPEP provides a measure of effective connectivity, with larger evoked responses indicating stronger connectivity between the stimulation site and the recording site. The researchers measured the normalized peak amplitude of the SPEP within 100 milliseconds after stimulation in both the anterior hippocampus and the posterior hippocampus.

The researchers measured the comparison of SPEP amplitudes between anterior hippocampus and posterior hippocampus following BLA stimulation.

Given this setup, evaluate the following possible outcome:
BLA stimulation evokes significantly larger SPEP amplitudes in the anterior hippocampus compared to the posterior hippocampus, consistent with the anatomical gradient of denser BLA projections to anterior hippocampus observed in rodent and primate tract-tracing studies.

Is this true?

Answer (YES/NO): YES